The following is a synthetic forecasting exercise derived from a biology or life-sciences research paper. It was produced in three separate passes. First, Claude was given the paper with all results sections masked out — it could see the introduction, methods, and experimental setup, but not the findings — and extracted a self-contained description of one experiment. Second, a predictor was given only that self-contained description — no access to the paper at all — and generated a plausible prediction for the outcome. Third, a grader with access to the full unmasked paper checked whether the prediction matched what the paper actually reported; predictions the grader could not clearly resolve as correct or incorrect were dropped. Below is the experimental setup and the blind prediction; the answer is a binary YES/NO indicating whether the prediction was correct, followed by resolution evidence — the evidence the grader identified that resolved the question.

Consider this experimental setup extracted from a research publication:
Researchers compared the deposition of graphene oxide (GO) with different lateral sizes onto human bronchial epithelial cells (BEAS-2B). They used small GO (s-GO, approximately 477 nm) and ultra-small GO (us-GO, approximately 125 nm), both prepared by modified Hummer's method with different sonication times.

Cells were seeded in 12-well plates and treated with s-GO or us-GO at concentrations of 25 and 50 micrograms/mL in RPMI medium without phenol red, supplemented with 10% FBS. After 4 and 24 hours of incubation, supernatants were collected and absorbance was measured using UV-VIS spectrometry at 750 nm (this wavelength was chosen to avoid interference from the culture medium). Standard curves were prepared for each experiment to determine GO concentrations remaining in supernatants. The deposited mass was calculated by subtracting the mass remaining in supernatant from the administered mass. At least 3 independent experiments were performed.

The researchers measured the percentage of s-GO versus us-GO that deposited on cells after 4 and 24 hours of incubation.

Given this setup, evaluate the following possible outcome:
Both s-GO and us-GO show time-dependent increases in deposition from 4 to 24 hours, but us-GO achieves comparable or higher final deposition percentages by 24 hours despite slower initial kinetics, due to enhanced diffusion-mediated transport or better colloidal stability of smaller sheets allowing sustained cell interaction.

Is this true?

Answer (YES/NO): NO